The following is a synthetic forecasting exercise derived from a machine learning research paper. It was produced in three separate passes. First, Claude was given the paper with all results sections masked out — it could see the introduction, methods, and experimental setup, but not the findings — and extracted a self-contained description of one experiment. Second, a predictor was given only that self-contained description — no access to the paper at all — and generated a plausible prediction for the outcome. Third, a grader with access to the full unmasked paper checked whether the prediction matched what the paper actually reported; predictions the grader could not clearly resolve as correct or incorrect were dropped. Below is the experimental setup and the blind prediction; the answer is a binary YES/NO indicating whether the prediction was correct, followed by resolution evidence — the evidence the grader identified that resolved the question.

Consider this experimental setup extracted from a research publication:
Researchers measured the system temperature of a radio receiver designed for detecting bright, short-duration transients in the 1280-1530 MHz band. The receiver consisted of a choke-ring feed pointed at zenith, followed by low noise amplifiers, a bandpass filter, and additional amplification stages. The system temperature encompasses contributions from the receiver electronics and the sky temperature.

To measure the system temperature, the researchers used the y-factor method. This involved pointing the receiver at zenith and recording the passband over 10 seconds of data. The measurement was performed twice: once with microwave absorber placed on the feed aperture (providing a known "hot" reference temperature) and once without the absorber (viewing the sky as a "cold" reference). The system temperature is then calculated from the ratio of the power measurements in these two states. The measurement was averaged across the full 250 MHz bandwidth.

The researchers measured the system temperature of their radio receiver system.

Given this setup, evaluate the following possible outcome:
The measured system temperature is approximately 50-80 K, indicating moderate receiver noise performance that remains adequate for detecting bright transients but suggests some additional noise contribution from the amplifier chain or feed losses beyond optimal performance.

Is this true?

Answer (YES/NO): YES